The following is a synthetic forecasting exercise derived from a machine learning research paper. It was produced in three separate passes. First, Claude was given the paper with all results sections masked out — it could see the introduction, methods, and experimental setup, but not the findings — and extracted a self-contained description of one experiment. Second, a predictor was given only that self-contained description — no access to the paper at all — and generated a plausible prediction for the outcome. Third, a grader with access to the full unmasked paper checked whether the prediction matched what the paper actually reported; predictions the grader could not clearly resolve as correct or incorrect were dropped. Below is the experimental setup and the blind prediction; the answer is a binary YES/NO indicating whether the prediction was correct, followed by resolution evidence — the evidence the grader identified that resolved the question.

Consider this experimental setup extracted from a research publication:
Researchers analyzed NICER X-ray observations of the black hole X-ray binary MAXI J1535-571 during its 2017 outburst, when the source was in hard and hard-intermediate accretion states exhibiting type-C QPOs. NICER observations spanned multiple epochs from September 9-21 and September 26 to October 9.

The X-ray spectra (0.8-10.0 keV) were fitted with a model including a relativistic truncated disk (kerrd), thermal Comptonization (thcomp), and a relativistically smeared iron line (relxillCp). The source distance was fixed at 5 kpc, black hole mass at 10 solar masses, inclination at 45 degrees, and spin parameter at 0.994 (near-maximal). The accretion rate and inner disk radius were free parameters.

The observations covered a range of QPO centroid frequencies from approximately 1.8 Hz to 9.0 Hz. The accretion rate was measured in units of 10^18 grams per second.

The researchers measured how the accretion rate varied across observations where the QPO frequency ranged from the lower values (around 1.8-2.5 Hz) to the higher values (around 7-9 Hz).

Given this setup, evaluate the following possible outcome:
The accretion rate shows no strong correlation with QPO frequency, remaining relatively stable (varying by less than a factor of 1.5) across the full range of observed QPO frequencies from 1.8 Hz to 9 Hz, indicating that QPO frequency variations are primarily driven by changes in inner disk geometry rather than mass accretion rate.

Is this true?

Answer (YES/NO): NO